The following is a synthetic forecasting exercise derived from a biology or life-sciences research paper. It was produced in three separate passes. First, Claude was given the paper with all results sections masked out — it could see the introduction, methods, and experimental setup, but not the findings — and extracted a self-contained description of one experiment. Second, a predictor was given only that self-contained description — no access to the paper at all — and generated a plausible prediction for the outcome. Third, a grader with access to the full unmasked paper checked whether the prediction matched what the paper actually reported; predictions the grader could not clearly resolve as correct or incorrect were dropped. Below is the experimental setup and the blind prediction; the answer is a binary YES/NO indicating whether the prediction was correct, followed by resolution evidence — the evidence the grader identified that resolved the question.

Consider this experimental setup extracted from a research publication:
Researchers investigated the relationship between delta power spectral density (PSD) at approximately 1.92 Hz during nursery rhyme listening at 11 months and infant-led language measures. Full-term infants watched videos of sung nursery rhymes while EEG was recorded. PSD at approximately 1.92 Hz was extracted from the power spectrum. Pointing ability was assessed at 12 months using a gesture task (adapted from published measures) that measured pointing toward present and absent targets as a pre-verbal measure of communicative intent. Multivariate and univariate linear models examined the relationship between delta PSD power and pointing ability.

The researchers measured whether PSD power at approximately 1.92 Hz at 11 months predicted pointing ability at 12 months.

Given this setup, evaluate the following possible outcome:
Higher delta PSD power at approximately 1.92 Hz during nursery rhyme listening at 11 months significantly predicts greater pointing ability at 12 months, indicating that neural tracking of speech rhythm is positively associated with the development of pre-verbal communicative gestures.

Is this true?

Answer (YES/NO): NO